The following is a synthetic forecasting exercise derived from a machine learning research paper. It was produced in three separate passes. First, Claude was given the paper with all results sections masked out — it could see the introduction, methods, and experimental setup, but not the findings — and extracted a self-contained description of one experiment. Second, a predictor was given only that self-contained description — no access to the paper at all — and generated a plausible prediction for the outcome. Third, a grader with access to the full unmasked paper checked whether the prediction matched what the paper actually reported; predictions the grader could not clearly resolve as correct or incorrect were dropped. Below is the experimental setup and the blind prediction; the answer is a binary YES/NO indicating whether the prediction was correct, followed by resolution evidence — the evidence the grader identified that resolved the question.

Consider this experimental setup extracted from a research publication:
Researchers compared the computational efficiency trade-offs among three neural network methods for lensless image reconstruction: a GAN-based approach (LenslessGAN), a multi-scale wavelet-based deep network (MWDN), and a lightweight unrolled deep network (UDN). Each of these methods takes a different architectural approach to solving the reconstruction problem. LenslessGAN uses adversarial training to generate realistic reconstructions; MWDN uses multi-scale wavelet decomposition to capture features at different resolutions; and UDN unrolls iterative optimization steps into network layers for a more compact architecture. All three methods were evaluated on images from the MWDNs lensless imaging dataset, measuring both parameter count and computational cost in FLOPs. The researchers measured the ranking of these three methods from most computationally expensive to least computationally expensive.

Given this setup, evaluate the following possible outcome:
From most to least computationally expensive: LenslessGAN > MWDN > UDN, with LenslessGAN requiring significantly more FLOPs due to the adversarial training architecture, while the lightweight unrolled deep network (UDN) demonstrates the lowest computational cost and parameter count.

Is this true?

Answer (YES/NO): NO